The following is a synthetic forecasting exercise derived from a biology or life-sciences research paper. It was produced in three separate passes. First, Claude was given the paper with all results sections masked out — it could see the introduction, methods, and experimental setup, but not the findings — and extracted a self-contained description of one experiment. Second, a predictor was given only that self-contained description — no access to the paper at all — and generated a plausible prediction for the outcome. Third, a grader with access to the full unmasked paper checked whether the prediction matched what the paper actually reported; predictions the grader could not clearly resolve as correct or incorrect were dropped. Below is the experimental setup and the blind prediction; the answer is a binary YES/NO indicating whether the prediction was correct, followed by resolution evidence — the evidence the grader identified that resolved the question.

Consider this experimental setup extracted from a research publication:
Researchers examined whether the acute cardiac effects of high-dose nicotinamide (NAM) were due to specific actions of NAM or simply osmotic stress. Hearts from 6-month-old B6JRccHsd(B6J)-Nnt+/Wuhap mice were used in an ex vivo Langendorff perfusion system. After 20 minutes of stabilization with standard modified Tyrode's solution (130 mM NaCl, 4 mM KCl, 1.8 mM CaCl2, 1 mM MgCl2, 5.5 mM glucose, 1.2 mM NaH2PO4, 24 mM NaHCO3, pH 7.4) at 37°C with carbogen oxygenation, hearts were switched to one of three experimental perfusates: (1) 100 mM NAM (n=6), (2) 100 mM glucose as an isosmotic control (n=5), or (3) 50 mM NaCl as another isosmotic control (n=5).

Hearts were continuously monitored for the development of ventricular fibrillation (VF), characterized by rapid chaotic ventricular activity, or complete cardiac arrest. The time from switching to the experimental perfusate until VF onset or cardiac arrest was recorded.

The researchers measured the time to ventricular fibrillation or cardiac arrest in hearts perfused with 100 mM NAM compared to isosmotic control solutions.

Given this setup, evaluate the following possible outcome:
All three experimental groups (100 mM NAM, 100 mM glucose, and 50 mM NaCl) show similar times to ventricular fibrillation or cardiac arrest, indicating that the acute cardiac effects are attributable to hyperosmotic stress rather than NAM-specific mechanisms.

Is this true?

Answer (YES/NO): NO